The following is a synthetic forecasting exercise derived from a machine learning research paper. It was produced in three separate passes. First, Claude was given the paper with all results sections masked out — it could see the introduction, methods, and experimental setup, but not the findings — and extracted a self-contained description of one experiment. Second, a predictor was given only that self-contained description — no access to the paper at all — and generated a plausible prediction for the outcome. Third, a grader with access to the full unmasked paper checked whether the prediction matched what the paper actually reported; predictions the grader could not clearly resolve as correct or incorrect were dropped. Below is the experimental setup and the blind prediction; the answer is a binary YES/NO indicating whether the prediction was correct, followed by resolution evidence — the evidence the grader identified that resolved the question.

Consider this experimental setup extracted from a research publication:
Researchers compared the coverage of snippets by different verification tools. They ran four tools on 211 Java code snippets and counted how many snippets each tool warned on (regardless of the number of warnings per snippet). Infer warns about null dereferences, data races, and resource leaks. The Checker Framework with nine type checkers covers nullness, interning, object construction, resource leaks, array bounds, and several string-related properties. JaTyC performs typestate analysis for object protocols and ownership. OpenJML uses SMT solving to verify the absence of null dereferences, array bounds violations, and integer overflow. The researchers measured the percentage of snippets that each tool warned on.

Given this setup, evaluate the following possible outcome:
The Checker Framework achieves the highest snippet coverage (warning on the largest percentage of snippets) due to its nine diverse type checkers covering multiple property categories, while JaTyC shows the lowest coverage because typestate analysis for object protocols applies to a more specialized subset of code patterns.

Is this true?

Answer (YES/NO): NO